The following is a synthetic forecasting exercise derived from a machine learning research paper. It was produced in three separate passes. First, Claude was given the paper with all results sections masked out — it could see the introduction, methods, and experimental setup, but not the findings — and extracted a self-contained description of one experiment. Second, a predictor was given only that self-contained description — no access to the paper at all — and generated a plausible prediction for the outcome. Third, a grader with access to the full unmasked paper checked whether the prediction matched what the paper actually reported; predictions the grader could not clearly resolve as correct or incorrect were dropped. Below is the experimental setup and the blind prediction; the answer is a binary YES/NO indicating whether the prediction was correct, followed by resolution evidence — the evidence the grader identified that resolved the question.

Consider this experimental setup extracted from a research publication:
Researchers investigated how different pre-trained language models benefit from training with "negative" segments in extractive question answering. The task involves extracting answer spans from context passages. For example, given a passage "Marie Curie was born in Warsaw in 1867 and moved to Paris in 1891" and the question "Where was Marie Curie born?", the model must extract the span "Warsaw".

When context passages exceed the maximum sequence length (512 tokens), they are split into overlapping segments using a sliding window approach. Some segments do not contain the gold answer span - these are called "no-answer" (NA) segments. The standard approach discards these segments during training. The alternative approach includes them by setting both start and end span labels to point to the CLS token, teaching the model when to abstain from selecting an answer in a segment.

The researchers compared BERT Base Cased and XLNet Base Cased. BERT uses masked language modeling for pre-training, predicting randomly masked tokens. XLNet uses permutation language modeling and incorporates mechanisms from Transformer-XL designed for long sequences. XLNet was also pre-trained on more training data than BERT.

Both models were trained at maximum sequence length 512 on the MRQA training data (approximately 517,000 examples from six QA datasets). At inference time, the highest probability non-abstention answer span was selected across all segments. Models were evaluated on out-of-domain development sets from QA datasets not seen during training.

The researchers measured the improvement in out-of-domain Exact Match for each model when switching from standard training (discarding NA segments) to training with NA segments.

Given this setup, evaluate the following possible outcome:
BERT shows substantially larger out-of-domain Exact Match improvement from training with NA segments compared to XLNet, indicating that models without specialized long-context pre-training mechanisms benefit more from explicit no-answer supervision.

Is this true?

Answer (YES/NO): NO